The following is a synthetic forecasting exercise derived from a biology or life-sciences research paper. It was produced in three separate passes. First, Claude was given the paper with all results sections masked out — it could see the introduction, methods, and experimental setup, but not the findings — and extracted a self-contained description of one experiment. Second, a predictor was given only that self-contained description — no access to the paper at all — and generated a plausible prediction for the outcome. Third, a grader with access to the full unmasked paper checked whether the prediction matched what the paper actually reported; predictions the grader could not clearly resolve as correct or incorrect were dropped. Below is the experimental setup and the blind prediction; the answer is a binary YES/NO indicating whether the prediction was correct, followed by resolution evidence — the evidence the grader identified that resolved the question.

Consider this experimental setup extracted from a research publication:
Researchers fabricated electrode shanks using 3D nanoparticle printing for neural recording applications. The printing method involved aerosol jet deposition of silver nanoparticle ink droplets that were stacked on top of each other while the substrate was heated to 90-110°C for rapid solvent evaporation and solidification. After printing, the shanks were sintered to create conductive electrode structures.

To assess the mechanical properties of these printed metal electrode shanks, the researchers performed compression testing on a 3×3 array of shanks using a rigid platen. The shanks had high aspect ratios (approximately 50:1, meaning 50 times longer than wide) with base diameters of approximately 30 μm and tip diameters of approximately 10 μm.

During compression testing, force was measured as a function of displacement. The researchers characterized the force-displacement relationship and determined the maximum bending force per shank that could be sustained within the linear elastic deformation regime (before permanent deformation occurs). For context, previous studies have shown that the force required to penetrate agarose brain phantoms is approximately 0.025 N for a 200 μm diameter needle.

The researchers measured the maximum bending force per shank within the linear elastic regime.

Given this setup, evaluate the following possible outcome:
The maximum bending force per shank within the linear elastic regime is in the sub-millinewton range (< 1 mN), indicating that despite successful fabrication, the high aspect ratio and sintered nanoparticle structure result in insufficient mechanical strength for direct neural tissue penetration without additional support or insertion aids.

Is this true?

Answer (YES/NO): NO